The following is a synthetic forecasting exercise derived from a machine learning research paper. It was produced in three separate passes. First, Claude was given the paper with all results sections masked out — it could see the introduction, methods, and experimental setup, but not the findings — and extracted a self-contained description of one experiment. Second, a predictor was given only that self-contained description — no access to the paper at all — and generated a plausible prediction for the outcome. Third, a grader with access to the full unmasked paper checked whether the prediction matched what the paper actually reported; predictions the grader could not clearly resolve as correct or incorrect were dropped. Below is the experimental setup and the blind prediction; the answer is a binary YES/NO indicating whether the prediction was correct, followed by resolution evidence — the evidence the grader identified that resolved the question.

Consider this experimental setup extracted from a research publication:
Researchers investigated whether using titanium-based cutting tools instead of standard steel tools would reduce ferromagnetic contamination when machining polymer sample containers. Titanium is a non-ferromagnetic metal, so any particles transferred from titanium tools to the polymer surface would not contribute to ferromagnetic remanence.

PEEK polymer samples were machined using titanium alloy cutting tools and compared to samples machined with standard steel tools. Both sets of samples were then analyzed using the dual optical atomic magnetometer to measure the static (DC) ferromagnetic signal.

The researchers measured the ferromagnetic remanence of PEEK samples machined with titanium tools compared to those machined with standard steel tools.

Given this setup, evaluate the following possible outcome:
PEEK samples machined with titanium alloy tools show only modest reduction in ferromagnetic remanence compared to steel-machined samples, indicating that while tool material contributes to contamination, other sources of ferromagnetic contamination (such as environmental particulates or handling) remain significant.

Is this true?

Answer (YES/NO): NO